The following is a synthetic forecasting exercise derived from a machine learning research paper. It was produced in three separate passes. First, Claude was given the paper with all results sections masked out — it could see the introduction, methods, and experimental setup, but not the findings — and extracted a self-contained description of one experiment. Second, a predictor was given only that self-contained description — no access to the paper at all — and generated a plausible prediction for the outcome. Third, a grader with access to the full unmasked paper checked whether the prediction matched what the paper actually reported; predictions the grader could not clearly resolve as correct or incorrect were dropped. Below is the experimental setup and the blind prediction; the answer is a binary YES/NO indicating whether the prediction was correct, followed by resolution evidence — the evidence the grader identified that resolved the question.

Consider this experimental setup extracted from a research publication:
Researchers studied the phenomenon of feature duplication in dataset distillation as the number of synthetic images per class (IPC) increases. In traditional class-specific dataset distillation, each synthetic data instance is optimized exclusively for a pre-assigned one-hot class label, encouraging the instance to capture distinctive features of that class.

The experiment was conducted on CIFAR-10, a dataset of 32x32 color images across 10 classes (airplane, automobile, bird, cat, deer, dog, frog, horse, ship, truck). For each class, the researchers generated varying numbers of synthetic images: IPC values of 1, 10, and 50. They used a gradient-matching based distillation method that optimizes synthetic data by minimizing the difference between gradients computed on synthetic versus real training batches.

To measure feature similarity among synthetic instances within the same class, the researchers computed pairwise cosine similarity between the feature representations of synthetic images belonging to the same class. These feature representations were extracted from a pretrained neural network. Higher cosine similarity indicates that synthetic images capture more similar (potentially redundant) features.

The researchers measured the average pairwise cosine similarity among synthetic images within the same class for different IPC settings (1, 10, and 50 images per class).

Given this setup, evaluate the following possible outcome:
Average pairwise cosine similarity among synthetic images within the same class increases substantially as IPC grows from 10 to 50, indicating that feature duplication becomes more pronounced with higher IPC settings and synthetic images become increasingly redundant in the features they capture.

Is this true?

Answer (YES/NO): YES